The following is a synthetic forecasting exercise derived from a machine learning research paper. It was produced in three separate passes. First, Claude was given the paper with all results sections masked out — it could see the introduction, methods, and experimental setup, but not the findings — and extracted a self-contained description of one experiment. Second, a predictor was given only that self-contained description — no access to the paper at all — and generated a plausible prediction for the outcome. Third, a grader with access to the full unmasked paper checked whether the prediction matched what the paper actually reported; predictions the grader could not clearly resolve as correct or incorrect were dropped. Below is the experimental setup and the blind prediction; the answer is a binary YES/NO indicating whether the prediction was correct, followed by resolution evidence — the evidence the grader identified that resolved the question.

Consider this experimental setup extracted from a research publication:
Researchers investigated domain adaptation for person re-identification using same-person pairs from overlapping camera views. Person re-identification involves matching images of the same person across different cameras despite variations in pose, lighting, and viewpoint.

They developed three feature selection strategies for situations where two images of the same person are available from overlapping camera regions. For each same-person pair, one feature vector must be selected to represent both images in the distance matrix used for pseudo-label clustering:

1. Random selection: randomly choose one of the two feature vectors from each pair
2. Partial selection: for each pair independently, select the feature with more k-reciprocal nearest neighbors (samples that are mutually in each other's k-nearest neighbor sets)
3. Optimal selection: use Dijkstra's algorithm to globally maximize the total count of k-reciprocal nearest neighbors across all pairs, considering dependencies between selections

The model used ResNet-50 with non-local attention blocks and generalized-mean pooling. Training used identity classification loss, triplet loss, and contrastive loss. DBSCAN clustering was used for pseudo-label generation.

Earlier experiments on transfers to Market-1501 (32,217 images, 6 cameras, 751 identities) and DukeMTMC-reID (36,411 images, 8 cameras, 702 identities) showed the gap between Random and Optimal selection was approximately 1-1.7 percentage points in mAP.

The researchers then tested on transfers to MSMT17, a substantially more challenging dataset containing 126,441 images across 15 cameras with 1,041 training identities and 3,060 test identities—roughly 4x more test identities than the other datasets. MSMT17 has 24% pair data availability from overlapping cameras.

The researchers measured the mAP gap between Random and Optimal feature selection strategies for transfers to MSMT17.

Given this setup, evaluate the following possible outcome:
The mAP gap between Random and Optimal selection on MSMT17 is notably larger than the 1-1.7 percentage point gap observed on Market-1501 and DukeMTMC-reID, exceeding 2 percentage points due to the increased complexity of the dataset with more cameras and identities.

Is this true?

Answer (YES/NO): YES